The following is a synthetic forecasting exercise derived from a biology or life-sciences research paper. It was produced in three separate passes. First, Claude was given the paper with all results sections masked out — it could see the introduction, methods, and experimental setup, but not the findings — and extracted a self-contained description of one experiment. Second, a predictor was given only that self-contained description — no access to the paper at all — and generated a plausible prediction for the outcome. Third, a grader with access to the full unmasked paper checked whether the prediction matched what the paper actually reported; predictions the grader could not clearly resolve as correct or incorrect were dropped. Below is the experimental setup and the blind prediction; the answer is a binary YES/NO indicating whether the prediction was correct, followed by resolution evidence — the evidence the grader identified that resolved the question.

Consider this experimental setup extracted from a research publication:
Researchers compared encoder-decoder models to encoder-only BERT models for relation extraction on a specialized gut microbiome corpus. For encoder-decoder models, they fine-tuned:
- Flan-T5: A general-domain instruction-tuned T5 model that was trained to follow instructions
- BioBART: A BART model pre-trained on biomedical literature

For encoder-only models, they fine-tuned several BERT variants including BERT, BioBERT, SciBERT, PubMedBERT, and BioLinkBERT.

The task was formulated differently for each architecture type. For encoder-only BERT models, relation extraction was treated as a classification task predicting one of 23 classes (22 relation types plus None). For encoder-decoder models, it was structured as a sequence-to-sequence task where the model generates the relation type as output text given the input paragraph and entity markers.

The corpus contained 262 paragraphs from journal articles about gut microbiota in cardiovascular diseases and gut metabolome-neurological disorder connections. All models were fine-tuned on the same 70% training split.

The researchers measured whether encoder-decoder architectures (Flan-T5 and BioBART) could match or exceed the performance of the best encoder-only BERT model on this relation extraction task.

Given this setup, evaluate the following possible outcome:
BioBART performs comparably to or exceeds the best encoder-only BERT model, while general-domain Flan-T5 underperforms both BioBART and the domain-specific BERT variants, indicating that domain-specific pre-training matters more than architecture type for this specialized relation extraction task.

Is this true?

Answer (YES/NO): NO